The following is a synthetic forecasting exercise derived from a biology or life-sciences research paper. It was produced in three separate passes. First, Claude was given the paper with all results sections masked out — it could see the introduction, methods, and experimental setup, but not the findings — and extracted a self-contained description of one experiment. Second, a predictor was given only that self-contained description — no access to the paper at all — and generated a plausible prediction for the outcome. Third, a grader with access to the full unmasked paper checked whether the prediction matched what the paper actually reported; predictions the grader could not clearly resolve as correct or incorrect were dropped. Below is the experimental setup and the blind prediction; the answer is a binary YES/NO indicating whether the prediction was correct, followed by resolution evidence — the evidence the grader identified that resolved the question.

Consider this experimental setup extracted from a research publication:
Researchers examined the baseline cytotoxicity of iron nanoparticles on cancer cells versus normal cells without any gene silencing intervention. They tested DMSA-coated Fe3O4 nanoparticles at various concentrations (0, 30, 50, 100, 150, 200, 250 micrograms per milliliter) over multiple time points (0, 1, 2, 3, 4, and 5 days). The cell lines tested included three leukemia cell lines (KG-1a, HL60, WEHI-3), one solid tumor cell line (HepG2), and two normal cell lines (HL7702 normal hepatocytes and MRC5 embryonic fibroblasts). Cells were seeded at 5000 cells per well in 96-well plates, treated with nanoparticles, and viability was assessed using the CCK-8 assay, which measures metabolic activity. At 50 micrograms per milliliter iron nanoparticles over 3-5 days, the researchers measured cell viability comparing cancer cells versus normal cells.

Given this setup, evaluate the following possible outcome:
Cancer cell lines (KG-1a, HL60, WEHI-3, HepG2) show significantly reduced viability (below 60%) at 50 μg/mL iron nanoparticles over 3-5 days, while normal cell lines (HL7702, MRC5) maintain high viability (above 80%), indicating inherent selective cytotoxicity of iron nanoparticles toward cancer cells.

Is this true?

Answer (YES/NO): NO